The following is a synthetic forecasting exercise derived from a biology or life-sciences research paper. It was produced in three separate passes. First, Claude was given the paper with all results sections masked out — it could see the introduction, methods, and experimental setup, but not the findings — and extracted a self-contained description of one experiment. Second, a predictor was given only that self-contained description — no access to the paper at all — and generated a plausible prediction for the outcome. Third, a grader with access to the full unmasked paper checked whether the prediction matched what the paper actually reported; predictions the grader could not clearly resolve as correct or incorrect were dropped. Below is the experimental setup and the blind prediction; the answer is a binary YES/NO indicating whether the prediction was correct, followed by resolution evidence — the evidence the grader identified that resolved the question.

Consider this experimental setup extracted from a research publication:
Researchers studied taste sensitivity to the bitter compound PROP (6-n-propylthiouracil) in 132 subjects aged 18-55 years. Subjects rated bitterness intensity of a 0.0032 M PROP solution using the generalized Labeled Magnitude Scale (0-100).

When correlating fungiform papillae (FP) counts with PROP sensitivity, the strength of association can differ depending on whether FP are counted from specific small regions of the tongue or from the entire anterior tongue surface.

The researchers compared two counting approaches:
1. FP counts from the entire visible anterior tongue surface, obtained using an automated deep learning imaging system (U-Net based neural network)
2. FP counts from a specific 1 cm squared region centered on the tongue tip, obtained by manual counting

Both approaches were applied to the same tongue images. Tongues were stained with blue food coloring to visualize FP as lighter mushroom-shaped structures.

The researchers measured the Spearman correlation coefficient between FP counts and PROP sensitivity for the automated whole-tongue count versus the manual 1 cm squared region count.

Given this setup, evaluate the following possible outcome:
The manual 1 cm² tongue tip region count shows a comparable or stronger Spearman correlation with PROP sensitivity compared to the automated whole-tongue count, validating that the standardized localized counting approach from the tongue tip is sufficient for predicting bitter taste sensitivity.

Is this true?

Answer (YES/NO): NO